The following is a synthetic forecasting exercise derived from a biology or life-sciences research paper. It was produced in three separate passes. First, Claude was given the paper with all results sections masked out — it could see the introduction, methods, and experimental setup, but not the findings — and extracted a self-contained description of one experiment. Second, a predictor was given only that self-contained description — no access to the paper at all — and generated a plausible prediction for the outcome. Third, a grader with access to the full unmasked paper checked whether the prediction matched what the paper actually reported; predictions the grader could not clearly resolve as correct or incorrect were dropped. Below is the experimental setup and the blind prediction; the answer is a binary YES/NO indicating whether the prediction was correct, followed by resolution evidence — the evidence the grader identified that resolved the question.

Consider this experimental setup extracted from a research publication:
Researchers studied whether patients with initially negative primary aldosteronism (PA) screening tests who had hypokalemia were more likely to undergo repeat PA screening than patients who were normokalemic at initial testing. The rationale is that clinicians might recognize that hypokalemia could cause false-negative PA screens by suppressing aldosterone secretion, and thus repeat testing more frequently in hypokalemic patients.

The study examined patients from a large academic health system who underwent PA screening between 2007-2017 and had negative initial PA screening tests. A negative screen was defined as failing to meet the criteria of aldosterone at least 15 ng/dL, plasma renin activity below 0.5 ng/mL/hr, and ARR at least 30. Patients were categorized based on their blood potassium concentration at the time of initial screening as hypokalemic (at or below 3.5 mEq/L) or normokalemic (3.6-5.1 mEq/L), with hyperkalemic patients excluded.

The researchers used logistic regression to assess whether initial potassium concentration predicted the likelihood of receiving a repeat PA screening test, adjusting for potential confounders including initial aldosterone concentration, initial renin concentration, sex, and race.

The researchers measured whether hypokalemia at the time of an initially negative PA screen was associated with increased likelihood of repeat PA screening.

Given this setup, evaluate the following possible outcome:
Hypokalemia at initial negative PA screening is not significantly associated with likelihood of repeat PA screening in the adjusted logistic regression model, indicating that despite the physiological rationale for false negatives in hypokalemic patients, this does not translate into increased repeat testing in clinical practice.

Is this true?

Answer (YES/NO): NO